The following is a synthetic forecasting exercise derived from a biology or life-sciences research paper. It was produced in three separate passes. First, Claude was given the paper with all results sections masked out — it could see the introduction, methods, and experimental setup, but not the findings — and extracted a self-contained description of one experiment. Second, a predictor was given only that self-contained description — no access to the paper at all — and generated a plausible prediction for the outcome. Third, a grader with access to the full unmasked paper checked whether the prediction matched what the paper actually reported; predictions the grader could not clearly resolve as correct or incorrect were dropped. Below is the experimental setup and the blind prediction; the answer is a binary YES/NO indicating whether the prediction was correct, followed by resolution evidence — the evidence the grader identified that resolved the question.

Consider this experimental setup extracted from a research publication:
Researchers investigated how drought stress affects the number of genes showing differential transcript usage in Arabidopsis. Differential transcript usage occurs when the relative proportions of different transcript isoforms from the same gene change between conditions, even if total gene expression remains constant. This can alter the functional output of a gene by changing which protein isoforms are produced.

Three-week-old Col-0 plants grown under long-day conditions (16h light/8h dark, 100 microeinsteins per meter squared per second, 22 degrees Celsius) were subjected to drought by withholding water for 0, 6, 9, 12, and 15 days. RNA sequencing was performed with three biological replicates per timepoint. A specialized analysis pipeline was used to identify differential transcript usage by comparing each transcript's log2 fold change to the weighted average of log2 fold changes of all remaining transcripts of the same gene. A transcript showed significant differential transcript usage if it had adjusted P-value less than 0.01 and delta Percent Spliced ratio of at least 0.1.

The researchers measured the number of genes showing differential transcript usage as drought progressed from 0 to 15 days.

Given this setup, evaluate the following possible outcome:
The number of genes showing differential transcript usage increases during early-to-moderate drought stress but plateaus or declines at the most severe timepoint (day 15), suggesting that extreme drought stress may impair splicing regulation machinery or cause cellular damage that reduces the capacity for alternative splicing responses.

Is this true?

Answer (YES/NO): NO